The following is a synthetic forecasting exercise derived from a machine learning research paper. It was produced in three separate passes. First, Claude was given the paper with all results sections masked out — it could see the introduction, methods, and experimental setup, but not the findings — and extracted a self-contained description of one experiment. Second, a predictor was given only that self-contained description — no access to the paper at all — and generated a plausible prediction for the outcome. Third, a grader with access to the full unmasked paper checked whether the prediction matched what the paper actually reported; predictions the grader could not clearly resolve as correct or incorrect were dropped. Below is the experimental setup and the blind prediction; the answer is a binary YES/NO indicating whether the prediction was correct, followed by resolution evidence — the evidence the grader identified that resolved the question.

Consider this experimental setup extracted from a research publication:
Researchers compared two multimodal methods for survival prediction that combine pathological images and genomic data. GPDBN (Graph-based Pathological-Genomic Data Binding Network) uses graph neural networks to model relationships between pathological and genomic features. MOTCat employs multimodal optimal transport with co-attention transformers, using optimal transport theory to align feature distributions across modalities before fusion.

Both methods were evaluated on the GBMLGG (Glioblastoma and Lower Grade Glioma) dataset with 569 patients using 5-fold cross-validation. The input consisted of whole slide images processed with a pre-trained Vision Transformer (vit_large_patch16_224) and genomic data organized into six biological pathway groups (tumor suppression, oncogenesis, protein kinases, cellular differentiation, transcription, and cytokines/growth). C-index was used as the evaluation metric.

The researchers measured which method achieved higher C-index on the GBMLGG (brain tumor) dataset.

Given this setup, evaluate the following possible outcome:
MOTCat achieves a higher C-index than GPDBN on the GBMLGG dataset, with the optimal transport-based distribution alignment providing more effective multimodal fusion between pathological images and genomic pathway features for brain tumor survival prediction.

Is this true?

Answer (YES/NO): NO